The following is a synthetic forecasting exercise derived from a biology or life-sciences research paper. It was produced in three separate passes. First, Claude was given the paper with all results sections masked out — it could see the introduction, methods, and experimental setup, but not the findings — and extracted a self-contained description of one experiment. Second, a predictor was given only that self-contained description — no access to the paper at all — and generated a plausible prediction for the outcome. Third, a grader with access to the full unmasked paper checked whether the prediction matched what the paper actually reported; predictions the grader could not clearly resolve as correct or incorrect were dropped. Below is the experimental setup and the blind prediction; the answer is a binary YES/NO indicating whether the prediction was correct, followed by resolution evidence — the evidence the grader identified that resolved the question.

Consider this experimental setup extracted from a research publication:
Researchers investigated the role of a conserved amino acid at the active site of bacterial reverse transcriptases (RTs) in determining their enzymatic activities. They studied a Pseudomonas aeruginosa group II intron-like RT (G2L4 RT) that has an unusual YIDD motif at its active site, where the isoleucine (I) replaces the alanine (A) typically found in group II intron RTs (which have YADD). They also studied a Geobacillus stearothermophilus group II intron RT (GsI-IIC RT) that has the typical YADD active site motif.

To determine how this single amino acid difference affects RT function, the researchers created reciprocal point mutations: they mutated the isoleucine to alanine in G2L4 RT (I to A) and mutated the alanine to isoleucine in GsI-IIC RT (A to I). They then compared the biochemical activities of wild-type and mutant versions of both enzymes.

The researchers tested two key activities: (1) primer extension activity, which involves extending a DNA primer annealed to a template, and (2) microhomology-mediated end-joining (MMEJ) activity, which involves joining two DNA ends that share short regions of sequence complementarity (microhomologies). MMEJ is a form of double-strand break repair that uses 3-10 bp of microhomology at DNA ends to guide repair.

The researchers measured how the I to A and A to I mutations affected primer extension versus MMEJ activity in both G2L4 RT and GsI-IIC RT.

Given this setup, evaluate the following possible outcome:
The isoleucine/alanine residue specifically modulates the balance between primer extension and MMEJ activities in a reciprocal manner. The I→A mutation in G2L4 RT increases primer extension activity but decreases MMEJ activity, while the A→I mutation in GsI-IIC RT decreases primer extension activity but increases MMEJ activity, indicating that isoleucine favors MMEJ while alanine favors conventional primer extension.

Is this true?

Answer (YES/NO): YES